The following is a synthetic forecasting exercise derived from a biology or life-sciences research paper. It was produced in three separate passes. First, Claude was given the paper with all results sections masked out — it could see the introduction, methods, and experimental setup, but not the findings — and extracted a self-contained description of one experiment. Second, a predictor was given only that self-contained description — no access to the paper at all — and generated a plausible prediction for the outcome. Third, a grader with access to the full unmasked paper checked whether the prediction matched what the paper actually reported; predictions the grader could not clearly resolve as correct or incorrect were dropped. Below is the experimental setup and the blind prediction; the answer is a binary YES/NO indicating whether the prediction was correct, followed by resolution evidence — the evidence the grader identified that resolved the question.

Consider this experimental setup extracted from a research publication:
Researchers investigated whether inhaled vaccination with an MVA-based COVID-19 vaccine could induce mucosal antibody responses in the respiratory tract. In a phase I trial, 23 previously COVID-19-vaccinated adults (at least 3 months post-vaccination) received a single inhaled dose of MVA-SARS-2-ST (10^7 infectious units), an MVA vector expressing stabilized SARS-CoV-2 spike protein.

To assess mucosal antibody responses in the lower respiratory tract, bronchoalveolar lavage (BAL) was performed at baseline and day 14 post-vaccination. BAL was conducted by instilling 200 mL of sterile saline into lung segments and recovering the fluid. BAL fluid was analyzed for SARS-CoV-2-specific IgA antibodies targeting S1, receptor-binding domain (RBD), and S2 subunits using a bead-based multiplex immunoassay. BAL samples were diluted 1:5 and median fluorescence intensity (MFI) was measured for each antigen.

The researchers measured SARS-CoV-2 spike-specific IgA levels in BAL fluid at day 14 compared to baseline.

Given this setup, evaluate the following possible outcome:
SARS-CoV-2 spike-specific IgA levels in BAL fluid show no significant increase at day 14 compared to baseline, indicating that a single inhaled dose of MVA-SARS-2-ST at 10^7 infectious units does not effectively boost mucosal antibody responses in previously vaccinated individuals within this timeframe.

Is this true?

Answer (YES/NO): YES